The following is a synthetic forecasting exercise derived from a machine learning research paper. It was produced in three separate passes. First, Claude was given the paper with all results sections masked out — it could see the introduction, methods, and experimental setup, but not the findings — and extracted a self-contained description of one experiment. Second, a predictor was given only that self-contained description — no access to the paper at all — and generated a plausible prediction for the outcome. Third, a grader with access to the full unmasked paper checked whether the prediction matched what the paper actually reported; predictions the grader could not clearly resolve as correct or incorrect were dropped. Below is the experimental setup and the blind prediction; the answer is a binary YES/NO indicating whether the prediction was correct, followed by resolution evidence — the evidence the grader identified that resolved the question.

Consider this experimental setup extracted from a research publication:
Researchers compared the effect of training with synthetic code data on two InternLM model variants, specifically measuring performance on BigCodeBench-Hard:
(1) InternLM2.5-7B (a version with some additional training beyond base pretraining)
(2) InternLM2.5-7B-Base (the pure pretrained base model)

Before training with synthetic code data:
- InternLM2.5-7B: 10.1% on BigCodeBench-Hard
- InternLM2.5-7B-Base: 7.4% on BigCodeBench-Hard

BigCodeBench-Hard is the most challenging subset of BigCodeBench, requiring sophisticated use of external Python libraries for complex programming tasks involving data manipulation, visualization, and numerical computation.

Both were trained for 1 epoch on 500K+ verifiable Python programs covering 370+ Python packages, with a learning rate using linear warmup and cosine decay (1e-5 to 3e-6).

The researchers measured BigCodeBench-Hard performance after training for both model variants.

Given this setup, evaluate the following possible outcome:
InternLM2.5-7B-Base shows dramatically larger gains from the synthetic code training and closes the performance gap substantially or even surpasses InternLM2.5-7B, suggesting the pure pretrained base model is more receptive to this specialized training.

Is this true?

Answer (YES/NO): NO